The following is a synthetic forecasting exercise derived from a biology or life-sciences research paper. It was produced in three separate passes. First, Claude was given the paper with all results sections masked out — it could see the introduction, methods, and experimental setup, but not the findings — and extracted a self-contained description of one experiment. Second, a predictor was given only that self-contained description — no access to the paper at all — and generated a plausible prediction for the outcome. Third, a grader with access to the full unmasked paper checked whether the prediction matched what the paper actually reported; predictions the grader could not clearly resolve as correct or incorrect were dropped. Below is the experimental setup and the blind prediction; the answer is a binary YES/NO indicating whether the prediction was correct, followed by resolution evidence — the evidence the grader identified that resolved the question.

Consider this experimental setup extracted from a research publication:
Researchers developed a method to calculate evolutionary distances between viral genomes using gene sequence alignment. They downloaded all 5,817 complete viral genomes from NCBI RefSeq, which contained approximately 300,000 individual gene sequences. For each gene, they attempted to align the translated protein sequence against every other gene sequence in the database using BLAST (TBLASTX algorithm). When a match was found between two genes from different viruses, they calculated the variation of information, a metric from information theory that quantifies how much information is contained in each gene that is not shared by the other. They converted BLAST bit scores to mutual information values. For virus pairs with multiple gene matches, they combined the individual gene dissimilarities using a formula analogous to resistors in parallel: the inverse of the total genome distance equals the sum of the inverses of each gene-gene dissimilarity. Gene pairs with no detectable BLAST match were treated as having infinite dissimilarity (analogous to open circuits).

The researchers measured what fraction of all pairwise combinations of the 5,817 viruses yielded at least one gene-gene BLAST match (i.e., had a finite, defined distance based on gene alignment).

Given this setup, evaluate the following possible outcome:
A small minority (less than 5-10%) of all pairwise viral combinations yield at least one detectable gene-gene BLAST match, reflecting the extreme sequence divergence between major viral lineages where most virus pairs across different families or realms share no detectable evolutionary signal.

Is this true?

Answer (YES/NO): NO